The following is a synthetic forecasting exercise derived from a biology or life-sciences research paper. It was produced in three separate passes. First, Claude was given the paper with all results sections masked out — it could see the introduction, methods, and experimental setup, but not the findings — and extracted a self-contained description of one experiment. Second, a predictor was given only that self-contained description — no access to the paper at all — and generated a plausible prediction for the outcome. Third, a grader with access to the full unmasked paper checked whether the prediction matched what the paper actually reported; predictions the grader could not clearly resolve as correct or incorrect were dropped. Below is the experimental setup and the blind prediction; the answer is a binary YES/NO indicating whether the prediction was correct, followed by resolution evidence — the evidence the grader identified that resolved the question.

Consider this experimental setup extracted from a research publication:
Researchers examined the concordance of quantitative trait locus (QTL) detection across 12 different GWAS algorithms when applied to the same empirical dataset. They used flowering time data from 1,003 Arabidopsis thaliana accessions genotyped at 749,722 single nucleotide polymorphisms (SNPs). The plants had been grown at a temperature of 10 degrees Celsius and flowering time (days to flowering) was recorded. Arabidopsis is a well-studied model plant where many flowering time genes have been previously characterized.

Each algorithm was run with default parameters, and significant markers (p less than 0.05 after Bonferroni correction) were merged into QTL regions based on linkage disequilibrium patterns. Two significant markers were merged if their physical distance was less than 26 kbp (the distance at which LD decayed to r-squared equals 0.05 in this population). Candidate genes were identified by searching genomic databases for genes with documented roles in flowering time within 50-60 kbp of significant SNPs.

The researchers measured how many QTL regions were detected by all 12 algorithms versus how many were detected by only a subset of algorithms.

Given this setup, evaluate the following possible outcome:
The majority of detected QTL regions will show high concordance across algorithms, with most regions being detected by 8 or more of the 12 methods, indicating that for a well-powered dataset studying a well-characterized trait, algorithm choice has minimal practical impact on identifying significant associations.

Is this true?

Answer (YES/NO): NO